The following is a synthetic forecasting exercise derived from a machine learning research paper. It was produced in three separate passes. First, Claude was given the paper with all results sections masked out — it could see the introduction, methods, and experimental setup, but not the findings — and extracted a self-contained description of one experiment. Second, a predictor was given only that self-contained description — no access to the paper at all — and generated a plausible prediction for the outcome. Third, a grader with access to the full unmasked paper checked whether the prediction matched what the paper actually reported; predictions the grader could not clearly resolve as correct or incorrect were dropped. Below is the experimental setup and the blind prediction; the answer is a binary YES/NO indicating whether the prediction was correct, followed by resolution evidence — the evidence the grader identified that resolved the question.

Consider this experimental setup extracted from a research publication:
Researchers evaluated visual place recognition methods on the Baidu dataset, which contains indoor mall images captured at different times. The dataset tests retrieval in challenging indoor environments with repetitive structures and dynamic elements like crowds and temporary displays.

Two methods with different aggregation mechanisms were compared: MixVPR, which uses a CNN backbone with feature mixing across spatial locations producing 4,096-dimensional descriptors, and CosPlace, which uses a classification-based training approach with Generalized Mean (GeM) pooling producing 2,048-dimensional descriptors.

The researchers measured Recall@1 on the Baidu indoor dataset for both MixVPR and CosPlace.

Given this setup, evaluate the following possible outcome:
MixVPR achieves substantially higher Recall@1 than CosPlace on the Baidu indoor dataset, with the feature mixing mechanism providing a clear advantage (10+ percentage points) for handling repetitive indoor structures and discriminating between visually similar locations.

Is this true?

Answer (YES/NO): YES